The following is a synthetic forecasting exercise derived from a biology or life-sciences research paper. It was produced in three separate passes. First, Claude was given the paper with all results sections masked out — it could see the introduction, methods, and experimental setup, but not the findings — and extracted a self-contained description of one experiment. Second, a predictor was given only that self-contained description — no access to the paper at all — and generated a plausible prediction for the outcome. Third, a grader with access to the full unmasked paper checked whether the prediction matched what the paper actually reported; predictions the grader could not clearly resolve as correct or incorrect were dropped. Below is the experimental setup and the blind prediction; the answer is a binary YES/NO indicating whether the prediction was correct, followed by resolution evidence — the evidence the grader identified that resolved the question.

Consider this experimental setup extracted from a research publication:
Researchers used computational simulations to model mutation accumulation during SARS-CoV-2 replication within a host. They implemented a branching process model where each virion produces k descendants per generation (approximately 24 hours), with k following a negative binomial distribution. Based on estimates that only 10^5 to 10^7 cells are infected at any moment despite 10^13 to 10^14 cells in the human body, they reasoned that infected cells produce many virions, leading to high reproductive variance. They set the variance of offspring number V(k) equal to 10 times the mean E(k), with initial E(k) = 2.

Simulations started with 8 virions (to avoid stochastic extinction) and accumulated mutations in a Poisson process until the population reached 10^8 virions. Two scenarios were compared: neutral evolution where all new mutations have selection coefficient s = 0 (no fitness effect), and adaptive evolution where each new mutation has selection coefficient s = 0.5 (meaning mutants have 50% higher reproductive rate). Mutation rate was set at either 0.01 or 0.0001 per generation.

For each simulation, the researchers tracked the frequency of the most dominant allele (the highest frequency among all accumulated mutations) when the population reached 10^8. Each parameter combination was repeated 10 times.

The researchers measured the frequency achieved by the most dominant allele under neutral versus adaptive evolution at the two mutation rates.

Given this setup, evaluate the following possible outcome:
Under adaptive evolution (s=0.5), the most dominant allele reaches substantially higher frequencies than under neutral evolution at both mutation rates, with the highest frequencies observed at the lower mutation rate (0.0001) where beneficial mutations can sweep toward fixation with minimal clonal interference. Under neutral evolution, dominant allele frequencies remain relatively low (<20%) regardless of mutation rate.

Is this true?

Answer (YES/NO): NO